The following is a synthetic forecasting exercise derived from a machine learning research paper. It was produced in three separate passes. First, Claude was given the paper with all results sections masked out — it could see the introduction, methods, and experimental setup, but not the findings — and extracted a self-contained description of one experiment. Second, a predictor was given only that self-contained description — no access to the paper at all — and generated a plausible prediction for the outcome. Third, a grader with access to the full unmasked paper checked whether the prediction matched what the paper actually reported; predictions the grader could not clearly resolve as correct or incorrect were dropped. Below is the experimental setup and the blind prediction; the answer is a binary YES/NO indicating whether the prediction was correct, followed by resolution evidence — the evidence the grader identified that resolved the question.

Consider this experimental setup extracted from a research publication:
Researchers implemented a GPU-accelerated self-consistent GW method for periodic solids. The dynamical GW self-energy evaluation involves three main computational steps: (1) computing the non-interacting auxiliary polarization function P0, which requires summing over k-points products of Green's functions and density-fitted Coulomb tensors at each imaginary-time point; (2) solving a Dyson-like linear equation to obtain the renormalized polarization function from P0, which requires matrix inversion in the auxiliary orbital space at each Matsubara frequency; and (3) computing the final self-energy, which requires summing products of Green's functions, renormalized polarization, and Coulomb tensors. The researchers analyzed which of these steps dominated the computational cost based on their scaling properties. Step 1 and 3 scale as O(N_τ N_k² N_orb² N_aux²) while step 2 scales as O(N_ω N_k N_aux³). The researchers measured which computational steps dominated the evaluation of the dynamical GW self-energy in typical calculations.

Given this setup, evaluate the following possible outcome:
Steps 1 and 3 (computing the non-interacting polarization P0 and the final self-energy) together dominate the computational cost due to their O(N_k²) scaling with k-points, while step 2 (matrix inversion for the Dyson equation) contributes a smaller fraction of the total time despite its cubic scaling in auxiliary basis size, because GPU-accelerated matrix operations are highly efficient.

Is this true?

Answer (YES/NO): NO